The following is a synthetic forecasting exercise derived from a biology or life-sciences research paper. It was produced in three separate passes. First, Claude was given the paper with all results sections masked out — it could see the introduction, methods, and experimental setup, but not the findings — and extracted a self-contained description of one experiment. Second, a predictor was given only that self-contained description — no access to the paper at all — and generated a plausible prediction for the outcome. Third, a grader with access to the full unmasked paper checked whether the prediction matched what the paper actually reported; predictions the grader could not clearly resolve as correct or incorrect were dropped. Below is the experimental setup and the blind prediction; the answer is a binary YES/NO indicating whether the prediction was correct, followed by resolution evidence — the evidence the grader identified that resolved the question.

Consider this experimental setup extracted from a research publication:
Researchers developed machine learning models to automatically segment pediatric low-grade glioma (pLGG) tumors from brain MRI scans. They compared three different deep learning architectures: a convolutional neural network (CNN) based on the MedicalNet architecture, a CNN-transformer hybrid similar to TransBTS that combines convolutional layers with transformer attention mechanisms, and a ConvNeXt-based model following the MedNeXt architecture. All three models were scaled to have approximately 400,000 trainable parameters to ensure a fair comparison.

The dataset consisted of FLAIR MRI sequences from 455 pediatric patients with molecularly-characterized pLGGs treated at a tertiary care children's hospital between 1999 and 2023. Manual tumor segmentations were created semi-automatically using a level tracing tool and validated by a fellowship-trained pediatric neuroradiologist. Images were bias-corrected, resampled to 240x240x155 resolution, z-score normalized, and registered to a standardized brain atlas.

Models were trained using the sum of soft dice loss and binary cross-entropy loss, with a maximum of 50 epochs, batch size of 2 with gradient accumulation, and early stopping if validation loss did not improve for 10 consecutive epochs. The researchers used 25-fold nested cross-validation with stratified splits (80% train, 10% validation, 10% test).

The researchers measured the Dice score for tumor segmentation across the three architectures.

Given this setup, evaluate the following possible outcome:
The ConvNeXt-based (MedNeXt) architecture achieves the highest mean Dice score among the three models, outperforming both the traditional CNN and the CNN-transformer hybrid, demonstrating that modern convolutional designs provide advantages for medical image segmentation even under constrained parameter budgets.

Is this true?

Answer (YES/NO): YES